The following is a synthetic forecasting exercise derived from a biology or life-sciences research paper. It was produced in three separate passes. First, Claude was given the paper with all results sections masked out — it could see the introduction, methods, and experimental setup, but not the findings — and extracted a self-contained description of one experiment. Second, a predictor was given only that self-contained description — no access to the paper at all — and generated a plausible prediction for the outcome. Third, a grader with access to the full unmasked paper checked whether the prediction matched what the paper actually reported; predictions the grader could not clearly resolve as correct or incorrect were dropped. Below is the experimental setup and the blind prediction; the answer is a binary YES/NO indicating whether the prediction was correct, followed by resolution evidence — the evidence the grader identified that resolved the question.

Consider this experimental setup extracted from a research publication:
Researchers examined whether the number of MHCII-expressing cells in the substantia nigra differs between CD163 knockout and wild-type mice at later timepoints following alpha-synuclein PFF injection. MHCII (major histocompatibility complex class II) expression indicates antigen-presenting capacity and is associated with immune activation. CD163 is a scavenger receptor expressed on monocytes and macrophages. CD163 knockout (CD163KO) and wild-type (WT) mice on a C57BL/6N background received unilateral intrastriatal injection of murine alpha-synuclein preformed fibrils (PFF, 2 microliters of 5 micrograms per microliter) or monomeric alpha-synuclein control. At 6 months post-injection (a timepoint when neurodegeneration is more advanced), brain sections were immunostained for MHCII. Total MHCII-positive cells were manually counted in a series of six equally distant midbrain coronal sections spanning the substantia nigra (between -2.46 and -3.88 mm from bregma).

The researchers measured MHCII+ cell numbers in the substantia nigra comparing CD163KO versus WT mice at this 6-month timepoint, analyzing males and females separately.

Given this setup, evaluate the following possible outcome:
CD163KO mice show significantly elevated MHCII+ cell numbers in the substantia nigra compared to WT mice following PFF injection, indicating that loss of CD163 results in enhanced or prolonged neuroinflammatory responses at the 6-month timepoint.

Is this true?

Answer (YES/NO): NO